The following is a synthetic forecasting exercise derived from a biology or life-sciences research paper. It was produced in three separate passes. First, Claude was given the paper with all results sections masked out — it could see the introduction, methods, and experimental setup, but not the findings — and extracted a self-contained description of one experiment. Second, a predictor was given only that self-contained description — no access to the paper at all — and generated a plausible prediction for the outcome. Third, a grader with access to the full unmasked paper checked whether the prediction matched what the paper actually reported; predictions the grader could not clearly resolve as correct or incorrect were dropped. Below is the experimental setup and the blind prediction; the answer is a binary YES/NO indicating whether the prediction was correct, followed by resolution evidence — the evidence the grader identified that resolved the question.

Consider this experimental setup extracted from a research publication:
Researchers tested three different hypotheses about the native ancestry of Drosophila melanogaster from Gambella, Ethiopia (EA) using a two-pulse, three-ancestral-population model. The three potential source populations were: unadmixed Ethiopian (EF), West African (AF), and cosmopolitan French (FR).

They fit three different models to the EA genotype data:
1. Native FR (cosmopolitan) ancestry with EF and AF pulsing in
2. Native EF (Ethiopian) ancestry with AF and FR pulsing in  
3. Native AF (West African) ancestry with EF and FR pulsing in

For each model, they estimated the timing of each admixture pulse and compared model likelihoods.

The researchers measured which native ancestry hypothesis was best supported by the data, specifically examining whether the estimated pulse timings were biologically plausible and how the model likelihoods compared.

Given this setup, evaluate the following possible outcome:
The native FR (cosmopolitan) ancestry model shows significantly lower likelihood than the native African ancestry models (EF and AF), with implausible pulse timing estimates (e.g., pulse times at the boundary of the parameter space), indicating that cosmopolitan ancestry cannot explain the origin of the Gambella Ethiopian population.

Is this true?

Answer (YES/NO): YES